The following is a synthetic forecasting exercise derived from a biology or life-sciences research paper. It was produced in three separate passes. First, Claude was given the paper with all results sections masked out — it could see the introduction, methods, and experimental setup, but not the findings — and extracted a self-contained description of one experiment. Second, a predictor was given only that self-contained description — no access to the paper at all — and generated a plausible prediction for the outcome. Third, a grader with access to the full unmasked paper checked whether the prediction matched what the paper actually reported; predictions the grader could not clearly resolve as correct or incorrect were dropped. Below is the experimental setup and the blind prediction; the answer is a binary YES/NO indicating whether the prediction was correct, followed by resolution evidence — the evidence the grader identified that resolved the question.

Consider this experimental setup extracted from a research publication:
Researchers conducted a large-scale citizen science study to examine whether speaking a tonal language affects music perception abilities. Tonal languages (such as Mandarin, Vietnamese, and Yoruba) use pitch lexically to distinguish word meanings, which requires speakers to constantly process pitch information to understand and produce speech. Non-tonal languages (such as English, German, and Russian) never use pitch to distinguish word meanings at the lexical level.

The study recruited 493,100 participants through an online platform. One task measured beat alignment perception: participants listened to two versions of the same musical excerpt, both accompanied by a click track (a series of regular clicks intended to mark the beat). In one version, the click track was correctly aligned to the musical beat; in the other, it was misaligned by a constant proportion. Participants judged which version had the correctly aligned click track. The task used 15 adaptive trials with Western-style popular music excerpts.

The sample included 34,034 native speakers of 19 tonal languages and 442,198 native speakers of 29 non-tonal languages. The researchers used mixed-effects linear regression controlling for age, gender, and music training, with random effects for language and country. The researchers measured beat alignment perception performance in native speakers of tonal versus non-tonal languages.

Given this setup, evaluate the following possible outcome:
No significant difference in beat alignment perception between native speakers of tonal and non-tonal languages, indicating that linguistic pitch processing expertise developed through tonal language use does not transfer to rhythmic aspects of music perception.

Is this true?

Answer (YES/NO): NO